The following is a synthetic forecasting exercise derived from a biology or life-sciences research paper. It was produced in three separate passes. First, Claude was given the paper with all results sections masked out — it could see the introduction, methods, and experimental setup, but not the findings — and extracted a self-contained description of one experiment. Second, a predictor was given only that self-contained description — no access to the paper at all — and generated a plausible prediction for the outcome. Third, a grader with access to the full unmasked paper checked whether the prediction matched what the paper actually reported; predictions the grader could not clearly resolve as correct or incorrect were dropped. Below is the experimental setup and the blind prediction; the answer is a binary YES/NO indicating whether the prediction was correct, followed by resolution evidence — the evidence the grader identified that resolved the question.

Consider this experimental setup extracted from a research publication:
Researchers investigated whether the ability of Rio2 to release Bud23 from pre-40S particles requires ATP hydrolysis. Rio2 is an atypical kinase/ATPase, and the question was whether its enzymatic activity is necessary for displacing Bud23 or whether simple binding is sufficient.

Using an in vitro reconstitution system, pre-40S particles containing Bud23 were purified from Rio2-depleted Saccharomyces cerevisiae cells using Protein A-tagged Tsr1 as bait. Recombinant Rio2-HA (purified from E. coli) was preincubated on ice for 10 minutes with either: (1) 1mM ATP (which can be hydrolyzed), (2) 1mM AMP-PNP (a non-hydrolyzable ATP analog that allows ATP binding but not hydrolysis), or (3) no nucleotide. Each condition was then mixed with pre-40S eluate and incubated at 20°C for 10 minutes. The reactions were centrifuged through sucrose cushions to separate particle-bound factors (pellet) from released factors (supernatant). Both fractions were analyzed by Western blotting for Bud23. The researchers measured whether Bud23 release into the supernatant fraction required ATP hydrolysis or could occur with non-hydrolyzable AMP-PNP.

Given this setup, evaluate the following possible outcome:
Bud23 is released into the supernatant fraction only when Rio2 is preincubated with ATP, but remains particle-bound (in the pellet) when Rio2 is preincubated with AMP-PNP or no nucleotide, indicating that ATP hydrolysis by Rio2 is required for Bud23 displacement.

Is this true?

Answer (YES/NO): NO